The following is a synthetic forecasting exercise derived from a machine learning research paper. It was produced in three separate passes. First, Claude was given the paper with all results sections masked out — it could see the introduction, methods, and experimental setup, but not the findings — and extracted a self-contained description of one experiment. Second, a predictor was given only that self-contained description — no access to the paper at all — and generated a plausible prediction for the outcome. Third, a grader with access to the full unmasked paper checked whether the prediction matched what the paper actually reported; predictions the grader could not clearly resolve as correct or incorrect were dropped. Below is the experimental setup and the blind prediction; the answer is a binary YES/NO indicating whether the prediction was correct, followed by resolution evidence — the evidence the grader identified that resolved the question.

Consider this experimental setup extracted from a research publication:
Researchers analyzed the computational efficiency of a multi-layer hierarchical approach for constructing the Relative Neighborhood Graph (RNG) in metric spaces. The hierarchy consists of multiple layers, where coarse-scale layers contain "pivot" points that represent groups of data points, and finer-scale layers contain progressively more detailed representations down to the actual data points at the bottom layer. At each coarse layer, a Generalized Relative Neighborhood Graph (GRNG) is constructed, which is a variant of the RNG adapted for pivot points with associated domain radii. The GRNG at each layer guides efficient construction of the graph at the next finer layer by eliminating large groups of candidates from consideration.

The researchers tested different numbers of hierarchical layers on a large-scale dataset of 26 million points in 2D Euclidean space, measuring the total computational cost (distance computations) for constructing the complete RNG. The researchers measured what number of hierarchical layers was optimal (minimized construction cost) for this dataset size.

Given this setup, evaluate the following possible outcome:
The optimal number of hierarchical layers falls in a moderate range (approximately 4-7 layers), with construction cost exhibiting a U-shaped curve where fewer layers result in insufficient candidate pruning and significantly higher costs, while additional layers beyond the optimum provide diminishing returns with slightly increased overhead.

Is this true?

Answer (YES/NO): NO